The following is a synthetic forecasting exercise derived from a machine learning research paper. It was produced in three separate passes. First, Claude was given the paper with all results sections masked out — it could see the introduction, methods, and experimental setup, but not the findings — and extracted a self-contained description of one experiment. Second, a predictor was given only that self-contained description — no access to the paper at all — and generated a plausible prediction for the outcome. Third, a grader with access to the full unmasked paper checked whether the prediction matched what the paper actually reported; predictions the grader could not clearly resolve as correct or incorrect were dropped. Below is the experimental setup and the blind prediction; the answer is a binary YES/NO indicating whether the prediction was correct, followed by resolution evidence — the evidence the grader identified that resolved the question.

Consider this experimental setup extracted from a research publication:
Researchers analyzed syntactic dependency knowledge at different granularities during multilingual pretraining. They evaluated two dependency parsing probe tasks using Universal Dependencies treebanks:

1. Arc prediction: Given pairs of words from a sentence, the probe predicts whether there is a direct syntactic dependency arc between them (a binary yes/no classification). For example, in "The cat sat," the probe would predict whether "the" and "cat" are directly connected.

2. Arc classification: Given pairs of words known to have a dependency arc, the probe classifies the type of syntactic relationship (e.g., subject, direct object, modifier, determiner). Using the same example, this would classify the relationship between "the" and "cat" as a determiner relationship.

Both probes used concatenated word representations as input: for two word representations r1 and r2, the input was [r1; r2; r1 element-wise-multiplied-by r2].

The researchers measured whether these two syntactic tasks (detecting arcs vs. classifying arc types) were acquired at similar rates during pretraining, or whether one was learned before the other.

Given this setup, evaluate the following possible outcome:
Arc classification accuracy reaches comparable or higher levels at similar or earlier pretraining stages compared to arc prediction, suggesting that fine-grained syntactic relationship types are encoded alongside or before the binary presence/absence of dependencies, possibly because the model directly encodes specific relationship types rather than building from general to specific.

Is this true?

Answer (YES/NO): NO